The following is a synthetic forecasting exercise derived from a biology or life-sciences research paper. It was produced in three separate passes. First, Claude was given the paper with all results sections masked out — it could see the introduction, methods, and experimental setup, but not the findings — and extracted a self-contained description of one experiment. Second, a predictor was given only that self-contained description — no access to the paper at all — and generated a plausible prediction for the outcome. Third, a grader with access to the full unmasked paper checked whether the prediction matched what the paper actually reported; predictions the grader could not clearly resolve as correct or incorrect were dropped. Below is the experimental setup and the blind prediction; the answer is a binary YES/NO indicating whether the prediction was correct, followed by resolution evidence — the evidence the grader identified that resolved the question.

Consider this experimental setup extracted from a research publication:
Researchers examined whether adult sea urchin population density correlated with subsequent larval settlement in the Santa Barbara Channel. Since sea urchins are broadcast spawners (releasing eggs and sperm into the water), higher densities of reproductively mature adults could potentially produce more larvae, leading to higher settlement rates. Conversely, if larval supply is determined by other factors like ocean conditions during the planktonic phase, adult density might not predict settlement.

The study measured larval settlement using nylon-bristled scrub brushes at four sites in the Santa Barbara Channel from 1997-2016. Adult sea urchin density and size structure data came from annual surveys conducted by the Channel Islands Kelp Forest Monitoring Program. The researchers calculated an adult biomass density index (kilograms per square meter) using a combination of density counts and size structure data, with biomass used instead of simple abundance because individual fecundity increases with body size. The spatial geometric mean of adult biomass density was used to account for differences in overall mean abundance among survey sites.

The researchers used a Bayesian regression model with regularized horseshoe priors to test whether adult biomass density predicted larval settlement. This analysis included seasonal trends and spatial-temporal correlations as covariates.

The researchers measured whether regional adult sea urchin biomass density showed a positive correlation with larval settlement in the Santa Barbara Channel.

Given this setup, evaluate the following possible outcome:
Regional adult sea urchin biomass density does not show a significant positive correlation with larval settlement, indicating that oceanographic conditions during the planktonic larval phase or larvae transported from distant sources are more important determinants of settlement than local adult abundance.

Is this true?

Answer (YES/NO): YES